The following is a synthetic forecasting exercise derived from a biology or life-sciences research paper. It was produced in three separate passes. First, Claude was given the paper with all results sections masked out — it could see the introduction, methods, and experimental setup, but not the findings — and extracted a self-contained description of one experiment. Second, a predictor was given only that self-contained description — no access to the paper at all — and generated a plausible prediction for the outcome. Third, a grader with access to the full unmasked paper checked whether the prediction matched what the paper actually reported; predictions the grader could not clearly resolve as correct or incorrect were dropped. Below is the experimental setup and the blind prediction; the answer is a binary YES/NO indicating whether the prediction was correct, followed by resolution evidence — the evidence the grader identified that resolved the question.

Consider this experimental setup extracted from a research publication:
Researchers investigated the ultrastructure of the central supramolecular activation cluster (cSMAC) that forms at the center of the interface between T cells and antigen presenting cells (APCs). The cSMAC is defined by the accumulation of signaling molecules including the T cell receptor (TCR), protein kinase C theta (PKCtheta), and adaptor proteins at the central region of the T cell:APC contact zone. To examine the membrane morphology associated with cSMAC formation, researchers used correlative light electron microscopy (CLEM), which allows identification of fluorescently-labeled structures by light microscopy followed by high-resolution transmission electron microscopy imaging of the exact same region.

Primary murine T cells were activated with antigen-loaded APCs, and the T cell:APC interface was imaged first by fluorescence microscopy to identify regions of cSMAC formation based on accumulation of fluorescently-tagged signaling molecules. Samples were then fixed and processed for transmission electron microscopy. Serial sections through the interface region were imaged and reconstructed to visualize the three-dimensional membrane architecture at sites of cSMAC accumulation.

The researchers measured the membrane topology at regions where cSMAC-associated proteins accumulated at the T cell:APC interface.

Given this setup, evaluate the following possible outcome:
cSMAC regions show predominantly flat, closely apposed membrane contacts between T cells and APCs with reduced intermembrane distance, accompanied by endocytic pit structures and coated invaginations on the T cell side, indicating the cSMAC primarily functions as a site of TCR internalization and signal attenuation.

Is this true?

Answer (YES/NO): NO